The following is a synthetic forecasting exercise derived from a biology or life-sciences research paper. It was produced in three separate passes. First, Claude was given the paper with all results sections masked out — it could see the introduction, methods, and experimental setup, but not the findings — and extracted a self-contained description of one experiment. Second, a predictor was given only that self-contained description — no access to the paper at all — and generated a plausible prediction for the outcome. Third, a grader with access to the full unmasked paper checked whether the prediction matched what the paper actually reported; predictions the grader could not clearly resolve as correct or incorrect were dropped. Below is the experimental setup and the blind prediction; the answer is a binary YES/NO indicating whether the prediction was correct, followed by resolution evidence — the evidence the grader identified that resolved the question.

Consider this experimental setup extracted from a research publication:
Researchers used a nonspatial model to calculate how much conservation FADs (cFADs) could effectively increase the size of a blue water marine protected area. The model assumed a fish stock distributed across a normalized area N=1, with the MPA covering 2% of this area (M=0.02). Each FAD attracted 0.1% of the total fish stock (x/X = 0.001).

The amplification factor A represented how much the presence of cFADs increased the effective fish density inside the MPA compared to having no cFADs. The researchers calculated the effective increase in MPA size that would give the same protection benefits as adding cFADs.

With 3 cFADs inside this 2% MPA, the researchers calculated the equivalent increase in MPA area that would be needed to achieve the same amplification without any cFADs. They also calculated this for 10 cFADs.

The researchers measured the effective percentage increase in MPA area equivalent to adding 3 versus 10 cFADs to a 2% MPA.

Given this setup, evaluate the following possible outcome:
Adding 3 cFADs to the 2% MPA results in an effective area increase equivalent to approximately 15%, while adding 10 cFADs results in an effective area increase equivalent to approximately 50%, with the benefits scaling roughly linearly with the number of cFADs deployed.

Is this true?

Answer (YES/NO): YES